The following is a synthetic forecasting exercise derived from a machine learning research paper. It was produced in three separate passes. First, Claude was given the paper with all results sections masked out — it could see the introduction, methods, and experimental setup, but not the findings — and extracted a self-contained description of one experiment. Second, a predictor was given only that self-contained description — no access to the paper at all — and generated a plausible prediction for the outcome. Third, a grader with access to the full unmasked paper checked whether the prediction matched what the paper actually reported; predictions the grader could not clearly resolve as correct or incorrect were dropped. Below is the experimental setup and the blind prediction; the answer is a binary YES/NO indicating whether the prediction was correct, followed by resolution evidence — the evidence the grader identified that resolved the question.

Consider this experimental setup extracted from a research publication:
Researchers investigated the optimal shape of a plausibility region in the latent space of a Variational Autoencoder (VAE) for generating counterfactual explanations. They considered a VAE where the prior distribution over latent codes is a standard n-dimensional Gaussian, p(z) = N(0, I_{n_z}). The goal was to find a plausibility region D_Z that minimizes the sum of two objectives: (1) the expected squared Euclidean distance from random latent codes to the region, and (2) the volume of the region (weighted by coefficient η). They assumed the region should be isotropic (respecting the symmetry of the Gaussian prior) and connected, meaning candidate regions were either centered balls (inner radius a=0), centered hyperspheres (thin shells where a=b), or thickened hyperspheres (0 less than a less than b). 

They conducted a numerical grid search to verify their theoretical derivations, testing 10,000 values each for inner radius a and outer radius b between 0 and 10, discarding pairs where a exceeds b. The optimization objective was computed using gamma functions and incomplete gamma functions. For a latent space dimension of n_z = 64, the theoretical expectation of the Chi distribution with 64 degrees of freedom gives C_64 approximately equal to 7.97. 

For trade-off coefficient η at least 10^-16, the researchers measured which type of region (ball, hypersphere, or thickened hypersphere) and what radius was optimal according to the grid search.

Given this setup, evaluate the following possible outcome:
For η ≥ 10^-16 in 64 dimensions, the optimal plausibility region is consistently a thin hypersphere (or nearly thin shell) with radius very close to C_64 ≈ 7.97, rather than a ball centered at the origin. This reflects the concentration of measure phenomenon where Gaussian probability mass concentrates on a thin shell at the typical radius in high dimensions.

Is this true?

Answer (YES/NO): YES